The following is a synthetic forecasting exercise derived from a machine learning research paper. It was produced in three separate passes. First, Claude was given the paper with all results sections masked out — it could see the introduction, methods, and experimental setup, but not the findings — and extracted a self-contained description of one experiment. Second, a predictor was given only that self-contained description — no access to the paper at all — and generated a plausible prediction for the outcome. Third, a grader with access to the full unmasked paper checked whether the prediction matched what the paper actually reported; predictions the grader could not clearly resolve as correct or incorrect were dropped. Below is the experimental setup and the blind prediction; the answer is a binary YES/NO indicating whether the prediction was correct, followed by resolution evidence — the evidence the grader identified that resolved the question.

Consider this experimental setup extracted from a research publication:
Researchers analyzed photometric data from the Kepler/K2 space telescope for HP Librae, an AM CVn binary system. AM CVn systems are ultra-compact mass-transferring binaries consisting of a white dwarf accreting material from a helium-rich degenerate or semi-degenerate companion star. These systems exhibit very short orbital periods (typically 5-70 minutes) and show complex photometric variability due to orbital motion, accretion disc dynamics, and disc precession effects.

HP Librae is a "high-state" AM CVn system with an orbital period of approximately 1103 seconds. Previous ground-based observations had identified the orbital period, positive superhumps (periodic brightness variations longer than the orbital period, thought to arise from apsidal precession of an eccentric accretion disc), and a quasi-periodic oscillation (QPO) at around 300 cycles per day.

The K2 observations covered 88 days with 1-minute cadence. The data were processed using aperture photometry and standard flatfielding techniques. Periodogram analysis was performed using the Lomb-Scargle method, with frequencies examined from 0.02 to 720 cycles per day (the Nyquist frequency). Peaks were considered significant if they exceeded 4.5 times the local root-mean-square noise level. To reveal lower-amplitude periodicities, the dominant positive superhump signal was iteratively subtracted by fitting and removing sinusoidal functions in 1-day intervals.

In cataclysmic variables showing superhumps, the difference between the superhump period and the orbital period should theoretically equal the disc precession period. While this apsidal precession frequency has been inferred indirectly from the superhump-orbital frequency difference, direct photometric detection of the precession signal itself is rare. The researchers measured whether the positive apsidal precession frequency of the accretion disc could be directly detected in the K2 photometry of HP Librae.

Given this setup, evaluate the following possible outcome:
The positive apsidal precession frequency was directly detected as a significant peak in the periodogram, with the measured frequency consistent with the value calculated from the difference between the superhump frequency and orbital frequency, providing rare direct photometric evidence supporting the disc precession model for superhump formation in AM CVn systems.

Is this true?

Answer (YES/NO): YES